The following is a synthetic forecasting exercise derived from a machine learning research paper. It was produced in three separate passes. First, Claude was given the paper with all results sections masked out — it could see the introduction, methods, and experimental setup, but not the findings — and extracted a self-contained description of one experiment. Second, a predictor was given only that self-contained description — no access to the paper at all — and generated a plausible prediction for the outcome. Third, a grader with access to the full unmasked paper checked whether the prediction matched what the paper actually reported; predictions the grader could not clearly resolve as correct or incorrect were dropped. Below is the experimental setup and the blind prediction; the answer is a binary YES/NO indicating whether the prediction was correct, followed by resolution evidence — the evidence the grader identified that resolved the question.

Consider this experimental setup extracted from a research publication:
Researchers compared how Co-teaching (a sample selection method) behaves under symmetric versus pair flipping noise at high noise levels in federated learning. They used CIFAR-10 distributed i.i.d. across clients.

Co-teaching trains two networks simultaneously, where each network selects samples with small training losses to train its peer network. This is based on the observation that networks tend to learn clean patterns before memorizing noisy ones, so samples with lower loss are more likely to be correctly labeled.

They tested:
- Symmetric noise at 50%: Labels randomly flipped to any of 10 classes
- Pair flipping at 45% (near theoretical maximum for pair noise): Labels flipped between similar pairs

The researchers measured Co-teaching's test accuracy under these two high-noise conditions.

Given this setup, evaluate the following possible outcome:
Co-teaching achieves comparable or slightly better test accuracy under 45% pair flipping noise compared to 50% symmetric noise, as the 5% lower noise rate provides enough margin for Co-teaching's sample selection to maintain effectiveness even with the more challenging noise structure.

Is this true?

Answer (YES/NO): NO